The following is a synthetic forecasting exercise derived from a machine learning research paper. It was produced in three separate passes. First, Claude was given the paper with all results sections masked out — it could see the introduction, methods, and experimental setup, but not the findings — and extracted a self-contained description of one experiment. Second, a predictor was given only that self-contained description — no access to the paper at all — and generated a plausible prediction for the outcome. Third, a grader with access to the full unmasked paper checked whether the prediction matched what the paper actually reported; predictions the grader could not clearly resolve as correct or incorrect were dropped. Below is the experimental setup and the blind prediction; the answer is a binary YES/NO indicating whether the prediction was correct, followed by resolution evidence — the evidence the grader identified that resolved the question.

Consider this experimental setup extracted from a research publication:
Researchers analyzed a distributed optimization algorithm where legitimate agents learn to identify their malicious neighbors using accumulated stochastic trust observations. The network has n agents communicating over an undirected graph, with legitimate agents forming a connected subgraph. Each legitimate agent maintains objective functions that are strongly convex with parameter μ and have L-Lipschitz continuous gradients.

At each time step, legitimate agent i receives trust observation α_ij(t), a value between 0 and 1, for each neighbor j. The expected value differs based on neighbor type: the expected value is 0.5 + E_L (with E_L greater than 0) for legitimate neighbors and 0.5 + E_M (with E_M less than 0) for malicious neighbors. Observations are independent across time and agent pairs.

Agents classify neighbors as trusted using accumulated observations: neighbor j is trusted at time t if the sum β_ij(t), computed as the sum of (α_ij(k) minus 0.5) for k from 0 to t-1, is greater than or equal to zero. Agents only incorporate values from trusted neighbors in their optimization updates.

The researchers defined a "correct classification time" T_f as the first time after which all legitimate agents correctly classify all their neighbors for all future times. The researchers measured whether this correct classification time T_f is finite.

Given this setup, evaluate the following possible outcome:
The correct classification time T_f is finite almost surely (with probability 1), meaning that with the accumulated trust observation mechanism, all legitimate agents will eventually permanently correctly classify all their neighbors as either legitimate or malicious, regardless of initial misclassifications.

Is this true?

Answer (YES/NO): YES